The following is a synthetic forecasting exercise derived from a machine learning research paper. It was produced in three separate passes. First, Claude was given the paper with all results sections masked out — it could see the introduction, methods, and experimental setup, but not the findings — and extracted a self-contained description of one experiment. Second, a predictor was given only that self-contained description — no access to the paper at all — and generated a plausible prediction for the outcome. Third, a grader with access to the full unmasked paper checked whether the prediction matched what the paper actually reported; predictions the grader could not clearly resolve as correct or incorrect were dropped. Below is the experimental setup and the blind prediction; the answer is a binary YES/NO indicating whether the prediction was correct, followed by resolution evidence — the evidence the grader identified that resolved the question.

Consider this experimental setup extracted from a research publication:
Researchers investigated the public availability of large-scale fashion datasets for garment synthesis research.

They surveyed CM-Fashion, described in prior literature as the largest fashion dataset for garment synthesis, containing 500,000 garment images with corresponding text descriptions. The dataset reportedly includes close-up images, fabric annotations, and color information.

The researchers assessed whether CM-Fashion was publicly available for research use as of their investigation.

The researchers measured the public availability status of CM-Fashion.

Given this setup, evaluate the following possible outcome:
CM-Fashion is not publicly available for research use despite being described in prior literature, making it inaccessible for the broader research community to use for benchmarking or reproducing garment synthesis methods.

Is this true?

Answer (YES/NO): YES